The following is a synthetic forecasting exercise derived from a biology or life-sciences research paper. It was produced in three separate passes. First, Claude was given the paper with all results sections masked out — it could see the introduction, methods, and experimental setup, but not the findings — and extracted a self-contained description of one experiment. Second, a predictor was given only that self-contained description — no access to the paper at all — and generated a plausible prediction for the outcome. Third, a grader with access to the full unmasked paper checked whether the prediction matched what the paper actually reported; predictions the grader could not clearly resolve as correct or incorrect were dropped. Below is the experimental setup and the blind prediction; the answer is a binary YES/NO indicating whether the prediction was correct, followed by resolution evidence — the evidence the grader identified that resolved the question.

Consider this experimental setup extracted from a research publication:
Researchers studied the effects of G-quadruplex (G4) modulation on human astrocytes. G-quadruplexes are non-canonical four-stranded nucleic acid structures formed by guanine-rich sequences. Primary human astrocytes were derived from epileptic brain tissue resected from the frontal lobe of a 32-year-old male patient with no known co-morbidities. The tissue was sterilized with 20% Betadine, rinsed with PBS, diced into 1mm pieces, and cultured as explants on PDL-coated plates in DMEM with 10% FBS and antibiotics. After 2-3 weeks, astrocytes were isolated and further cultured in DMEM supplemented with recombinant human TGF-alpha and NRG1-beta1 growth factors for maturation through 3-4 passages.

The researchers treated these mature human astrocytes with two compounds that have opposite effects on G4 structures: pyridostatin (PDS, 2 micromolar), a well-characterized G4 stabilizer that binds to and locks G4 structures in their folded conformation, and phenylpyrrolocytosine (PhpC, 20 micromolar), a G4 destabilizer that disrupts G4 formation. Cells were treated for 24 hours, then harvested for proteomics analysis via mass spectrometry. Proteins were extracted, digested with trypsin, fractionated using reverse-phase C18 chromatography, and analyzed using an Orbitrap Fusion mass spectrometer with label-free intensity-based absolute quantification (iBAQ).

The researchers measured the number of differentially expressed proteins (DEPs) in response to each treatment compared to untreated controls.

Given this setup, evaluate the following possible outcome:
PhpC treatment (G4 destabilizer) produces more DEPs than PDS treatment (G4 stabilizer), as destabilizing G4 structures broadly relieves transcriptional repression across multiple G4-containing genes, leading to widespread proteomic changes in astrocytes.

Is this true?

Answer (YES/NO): NO